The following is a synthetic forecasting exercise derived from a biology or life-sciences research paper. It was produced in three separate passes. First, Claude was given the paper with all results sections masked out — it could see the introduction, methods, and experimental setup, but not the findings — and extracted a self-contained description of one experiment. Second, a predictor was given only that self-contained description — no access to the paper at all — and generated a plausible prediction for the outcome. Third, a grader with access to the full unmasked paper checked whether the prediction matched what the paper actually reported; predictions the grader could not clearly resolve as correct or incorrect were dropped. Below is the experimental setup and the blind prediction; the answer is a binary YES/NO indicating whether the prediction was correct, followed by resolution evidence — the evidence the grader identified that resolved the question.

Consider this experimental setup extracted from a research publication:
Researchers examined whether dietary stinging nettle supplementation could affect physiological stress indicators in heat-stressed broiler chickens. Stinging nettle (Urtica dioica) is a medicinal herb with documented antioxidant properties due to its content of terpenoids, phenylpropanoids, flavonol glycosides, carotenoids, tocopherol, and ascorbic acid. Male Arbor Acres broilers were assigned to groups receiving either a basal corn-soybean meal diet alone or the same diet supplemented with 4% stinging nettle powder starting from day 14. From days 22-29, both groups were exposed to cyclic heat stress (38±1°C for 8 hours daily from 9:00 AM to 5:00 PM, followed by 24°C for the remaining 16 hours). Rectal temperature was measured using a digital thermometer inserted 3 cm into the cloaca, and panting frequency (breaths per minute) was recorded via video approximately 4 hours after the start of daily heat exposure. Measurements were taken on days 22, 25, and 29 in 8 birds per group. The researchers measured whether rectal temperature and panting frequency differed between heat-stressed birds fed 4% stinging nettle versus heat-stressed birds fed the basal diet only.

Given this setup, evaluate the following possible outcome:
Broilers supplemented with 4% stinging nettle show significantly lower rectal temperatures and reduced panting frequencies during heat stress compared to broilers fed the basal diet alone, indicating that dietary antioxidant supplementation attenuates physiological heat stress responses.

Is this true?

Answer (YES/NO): NO